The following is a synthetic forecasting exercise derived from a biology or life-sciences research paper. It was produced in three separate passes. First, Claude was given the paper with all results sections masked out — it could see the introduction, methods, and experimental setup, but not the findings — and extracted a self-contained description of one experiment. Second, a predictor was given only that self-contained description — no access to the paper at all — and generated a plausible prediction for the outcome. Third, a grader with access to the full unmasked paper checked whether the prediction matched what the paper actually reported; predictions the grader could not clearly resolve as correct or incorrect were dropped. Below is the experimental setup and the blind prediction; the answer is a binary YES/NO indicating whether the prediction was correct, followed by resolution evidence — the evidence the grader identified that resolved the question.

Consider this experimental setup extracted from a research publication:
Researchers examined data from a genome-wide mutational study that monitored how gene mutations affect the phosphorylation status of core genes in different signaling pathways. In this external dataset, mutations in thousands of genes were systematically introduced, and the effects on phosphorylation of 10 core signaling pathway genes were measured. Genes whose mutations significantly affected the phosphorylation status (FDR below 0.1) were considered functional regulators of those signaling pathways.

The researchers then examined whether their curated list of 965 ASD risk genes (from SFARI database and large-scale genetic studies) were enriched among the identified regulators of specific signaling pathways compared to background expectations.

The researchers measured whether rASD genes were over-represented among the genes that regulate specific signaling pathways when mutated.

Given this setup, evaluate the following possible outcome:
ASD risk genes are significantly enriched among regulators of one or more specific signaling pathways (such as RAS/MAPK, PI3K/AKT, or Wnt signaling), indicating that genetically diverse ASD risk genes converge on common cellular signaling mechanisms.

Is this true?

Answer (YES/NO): YES